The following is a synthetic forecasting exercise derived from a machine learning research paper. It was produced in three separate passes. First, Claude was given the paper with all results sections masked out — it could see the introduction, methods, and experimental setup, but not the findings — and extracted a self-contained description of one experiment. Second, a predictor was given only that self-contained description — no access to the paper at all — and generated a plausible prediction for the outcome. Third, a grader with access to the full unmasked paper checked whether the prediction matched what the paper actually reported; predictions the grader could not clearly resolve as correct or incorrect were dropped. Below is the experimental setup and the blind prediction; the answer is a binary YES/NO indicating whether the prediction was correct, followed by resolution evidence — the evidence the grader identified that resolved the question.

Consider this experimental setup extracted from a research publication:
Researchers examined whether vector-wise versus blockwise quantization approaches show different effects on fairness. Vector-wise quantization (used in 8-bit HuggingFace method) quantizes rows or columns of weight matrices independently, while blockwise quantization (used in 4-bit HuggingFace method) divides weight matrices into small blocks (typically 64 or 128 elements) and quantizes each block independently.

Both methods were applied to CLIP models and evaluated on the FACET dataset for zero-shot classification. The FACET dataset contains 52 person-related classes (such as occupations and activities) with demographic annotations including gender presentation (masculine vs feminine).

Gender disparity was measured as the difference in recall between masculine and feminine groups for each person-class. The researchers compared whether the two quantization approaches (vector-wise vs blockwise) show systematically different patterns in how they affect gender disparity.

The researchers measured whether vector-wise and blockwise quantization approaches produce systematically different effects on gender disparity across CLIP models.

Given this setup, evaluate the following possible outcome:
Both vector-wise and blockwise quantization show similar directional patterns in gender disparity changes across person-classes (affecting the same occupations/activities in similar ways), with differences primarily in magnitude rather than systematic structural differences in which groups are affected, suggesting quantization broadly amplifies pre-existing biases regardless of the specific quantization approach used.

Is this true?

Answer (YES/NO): NO